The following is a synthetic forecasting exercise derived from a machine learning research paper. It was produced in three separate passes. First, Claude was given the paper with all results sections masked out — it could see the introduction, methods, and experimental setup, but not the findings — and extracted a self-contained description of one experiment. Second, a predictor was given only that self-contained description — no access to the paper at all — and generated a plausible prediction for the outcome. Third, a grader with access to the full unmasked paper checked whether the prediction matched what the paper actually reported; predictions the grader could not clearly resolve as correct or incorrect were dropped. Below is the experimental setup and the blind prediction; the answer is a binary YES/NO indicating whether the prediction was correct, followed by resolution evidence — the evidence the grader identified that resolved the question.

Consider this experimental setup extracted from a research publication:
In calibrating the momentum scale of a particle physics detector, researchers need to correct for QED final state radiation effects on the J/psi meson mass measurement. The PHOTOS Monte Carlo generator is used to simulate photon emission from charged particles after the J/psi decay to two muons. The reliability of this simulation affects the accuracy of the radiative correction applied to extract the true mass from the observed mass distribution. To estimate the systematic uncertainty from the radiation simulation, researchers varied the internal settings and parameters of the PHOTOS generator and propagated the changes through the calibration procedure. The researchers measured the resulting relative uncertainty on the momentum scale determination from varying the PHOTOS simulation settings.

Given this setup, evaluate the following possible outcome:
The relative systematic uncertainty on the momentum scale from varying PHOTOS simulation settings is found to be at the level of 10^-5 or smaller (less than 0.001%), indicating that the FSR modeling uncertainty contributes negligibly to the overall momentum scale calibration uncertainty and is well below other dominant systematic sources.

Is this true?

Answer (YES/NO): NO